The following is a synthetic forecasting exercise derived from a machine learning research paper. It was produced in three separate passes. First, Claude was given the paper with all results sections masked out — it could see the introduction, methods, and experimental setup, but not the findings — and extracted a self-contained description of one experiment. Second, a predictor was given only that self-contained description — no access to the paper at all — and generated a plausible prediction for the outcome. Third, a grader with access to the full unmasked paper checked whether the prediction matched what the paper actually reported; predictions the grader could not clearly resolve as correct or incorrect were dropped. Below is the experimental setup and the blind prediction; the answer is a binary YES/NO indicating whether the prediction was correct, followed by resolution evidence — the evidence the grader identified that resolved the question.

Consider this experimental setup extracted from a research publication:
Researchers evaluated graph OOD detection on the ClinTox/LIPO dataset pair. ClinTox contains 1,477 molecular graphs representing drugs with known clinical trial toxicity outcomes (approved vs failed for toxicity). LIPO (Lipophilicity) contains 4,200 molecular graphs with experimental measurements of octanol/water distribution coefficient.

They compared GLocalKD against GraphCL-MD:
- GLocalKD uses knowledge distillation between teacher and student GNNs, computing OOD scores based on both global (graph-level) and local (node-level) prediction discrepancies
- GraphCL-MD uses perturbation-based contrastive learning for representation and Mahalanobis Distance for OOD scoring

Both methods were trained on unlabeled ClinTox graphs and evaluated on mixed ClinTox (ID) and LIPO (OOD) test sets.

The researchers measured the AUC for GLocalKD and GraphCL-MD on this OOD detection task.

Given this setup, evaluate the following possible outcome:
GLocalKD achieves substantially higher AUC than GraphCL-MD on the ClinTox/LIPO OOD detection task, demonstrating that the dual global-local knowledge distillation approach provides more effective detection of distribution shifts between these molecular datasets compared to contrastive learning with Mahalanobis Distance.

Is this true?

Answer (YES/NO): NO